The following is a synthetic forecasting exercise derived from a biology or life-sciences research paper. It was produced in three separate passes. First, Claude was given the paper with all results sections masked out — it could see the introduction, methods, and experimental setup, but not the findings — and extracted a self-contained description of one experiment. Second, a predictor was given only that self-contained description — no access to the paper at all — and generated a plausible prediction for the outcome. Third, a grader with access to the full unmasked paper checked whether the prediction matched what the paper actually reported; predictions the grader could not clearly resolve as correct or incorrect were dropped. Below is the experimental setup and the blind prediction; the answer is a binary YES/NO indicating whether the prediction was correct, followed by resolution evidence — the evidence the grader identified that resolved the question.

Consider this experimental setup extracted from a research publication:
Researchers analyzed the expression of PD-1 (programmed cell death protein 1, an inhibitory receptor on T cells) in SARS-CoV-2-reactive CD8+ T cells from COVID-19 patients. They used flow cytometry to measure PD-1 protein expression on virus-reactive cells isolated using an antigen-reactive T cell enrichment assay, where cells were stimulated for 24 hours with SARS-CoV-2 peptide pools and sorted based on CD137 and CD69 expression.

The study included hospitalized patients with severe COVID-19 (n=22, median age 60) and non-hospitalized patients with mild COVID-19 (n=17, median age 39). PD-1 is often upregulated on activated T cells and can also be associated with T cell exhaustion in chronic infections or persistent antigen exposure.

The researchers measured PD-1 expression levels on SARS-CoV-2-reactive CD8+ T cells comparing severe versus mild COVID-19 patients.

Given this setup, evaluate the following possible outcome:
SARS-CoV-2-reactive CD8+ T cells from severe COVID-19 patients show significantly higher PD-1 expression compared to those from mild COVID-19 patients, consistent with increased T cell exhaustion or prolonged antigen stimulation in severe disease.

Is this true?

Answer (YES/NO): NO